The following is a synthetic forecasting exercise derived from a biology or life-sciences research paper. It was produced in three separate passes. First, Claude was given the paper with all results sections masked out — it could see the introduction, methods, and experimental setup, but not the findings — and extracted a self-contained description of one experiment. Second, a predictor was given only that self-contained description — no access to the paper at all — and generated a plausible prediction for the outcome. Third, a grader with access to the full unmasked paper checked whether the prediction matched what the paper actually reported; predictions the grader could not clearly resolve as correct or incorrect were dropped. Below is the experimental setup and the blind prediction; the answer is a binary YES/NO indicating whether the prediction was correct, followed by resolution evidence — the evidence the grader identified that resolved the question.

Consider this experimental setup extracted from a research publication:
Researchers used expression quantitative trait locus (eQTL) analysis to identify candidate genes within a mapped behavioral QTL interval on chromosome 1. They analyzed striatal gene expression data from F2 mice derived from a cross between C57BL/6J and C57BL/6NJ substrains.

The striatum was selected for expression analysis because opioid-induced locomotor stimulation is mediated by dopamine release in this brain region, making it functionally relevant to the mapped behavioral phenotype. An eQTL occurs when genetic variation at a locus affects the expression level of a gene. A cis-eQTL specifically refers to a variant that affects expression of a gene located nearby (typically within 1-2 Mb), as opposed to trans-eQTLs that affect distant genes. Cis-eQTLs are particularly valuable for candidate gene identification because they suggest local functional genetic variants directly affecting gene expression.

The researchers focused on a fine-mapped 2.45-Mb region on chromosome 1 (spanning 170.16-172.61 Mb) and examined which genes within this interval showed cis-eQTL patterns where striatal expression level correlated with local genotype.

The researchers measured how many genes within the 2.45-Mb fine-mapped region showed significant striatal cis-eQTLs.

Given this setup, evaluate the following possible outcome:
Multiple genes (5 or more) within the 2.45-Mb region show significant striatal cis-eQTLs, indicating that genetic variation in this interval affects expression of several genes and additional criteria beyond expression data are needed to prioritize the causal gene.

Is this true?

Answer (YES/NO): YES